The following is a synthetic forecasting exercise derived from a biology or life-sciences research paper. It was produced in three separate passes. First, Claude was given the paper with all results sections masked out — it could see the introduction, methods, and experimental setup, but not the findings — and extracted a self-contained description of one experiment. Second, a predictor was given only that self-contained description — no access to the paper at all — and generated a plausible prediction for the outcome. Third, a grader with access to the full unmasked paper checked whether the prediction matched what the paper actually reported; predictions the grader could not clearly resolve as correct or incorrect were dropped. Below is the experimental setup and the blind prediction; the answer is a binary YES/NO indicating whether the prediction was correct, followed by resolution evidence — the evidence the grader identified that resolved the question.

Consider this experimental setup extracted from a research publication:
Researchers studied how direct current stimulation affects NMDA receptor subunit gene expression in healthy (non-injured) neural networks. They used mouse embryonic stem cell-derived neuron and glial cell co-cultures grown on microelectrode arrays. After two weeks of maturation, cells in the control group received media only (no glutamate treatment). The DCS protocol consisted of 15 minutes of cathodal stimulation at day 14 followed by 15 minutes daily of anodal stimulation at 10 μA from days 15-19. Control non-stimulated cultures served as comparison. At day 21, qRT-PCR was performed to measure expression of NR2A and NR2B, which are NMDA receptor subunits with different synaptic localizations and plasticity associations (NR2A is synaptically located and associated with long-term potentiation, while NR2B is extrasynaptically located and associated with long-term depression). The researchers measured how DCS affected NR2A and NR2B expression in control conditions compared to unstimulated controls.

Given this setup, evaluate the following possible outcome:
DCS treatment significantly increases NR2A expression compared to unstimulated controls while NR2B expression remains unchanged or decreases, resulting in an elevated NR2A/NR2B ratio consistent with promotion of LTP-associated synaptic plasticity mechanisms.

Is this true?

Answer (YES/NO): NO